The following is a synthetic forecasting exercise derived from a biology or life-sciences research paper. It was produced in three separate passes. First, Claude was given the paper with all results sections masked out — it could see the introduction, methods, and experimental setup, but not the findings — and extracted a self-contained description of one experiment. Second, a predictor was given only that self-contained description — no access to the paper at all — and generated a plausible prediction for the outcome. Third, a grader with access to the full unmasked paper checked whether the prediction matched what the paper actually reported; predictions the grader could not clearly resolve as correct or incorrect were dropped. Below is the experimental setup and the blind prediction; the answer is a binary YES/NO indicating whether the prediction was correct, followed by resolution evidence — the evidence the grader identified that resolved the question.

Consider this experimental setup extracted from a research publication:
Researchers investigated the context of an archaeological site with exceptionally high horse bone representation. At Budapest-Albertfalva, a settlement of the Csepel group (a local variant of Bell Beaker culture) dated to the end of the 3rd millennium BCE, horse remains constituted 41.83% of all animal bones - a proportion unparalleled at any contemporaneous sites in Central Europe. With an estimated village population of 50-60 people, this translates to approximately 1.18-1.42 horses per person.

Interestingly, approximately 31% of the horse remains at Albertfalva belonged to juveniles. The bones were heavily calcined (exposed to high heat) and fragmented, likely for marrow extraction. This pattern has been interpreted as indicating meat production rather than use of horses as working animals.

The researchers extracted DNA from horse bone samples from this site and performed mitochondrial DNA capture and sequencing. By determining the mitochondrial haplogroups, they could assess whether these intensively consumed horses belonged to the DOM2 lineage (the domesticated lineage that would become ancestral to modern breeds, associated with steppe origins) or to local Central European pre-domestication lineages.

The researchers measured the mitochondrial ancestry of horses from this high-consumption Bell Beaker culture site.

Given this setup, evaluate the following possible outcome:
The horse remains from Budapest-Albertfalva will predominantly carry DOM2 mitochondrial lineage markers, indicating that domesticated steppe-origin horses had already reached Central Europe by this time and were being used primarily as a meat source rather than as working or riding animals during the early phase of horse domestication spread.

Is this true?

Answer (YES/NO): NO